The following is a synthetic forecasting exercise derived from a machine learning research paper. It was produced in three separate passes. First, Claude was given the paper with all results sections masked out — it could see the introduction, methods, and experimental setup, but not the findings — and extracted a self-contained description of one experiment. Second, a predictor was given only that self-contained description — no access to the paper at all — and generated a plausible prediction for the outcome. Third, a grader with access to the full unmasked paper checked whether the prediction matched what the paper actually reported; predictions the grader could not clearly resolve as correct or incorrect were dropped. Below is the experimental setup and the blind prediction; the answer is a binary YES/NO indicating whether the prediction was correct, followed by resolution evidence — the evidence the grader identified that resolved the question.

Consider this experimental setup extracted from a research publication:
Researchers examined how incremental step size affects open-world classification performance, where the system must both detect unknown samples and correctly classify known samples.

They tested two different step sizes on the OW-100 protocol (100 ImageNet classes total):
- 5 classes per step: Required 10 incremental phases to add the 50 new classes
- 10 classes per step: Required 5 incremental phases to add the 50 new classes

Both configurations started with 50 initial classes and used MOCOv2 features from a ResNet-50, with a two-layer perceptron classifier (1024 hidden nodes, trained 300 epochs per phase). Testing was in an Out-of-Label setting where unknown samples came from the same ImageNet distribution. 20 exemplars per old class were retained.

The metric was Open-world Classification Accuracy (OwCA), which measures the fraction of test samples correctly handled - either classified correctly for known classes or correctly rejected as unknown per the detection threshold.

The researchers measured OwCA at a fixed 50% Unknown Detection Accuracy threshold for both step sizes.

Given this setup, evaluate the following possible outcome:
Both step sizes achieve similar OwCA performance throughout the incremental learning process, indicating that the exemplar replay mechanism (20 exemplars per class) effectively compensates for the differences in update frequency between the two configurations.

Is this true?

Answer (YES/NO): NO